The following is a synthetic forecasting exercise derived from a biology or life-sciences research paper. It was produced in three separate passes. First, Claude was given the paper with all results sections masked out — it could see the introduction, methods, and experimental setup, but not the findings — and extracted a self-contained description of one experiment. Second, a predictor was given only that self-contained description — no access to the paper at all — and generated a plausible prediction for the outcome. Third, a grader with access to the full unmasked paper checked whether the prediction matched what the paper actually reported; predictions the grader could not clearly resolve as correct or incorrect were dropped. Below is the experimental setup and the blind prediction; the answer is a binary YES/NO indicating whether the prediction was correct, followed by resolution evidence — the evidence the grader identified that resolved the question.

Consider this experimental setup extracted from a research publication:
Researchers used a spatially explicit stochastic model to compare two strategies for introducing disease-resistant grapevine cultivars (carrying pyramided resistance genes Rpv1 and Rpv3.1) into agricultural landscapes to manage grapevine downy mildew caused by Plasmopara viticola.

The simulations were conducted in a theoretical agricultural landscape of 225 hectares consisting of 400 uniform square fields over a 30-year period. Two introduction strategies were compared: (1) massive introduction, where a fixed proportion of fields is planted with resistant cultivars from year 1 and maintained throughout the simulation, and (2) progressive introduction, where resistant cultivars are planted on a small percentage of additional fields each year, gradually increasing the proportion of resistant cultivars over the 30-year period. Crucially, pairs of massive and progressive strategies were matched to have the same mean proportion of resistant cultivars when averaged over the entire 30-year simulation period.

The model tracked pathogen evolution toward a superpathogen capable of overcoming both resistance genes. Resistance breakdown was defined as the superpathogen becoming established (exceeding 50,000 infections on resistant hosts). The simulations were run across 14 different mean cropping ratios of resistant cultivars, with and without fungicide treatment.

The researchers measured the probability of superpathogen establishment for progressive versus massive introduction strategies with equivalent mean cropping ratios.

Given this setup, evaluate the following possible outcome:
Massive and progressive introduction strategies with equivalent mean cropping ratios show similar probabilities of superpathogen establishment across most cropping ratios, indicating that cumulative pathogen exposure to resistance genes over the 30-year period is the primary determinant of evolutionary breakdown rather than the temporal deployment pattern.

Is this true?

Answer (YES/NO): NO